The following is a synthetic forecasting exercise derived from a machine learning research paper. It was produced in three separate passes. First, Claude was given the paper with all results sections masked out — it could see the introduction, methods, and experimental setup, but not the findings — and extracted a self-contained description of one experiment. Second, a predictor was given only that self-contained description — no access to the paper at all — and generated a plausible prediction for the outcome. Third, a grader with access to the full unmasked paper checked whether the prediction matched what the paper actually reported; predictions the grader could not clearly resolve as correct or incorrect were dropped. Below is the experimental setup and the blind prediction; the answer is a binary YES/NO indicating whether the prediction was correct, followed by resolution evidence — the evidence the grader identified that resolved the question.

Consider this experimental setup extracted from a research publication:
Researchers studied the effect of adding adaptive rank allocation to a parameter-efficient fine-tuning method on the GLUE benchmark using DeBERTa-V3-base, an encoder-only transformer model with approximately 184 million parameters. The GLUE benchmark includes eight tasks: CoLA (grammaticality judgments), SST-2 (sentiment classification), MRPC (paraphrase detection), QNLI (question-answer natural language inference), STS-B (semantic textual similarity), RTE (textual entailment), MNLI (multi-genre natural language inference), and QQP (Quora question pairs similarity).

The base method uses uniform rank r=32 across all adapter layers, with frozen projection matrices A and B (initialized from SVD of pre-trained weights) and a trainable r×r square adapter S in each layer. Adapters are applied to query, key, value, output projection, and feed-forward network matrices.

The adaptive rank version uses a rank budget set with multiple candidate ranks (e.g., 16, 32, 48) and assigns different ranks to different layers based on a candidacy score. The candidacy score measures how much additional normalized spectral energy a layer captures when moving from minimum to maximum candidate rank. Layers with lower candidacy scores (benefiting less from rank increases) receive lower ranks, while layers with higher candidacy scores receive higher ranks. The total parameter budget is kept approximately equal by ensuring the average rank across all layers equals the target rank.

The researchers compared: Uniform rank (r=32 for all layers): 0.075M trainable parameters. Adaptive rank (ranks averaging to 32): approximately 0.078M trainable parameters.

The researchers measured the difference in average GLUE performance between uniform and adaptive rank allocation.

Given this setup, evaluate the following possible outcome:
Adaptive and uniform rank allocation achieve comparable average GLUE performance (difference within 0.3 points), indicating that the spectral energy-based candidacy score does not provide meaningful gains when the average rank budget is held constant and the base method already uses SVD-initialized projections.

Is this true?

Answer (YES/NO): NO